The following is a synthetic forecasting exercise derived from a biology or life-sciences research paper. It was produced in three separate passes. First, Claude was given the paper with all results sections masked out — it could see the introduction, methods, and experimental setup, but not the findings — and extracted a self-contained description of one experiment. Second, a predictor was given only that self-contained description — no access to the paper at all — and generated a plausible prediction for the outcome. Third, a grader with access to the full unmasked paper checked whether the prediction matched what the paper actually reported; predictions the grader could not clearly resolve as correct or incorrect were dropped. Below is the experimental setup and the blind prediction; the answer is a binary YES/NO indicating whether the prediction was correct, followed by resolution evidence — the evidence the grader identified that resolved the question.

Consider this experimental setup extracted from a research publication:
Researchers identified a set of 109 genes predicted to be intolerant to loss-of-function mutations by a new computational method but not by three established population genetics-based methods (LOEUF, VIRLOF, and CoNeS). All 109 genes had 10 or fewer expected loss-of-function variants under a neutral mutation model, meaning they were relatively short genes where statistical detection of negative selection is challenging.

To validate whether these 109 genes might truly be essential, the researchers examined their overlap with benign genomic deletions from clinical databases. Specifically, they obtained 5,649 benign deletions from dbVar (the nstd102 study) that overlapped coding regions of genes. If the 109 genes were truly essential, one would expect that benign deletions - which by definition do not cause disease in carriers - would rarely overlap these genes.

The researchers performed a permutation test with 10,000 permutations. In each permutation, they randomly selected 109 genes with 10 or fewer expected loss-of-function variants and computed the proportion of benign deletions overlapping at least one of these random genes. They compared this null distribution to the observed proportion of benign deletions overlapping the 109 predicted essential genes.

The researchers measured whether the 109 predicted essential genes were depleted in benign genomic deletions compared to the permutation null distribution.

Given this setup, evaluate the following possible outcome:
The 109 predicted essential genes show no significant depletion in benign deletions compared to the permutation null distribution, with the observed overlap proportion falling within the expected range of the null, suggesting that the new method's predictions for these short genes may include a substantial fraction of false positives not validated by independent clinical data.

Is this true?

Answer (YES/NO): NO